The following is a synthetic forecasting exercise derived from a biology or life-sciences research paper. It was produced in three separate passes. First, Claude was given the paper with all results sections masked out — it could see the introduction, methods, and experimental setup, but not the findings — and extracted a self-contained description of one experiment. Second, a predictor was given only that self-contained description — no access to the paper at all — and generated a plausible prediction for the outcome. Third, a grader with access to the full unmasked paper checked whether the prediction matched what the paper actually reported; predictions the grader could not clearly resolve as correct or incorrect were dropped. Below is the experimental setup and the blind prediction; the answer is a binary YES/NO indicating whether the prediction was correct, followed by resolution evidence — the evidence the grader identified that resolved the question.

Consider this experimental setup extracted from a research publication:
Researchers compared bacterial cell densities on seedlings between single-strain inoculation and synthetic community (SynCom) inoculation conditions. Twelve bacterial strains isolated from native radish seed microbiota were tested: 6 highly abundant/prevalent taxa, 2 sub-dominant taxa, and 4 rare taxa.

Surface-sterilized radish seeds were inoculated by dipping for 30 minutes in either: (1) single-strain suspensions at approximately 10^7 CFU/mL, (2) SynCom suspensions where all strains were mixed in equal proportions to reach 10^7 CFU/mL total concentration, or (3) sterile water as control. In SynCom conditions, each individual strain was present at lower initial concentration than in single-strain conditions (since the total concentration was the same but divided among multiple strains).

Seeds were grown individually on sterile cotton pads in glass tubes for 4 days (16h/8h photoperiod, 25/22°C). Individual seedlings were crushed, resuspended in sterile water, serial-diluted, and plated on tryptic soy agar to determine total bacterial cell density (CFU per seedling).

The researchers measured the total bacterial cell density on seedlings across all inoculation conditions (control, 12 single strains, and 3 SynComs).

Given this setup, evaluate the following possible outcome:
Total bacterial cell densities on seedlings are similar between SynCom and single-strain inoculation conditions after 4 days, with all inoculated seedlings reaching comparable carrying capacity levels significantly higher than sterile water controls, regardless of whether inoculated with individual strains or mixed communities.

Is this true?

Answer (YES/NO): YES